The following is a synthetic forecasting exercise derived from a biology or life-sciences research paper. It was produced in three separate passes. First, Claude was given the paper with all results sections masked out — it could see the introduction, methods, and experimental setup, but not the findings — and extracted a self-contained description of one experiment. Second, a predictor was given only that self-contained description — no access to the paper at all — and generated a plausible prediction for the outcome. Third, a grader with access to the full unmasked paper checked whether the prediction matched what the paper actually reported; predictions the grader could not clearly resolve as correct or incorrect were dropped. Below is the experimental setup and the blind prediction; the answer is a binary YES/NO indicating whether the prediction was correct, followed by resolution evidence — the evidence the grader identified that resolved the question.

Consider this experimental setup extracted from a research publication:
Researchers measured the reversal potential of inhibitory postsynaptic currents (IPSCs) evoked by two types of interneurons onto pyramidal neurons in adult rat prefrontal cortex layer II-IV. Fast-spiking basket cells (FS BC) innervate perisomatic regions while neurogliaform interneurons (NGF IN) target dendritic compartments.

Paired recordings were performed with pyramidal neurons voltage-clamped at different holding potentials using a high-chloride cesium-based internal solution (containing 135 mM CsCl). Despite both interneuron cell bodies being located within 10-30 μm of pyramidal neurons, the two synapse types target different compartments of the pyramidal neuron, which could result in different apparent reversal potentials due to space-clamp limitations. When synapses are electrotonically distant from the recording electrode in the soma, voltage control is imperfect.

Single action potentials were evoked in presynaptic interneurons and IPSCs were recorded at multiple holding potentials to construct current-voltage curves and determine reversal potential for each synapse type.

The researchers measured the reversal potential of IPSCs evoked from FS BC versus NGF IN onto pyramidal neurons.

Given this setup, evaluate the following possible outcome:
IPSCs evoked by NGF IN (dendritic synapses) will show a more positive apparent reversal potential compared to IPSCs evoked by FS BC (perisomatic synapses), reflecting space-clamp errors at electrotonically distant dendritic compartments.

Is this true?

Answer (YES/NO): NO